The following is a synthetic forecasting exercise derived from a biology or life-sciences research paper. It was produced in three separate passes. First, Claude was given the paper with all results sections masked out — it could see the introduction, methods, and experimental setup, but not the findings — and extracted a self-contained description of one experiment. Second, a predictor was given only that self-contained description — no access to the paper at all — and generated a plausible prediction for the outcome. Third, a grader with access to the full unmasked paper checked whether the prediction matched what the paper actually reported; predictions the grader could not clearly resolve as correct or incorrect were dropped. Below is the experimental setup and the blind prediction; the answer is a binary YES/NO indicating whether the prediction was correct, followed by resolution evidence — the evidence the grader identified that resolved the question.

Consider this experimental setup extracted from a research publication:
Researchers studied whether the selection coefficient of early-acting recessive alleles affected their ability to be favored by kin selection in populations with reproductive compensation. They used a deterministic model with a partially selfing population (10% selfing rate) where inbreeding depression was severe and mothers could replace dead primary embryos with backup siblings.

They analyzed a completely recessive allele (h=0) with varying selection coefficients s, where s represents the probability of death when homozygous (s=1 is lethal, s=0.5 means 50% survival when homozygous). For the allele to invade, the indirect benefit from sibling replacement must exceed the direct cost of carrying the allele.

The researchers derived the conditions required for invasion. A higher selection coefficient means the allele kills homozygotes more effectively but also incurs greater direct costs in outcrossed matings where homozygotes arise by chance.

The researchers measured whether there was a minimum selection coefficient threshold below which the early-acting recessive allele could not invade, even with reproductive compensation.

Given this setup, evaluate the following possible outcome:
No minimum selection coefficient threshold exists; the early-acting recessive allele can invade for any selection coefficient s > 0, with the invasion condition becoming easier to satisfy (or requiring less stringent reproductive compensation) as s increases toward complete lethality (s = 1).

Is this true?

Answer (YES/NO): YES